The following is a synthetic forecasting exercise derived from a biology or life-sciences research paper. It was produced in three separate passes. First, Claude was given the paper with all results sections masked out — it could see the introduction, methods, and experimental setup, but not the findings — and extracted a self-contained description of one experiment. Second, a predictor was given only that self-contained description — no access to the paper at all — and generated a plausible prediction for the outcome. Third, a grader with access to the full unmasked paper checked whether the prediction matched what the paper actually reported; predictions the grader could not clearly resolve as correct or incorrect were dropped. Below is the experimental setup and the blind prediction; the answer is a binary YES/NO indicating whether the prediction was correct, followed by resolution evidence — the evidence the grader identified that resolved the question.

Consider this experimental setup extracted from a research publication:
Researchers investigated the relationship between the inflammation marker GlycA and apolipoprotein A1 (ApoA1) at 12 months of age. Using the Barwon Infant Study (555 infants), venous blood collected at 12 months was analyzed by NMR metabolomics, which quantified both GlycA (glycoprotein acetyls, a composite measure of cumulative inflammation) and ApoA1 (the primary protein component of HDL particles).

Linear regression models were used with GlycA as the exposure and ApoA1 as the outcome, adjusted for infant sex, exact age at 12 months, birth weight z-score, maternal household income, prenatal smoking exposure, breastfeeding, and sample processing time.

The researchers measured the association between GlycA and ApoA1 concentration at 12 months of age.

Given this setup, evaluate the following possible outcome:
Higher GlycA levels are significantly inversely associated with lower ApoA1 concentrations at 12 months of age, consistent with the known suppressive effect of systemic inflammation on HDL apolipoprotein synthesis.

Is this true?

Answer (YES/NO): YES